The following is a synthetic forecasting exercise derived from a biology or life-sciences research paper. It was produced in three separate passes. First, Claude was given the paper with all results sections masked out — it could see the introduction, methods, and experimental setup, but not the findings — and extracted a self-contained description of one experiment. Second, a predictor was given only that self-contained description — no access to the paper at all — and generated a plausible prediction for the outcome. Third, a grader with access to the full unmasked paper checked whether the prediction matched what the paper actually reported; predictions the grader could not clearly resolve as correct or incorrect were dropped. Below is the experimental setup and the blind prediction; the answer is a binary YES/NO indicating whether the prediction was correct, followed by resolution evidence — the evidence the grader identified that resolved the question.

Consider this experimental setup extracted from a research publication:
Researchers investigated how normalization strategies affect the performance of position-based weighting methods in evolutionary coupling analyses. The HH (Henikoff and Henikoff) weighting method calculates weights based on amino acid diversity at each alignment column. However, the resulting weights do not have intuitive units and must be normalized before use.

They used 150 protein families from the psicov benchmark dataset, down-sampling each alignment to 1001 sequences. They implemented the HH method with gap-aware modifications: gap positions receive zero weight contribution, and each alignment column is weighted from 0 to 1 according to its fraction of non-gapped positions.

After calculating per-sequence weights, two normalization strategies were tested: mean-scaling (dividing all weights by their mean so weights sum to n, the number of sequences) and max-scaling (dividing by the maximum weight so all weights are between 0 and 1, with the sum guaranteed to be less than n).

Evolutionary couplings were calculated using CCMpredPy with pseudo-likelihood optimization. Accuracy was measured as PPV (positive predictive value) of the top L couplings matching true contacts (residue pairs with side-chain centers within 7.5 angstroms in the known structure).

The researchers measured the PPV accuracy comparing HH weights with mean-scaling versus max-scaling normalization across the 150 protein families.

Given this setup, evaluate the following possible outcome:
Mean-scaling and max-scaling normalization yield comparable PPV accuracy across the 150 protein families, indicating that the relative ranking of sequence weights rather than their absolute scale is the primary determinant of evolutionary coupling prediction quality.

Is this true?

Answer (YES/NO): NO